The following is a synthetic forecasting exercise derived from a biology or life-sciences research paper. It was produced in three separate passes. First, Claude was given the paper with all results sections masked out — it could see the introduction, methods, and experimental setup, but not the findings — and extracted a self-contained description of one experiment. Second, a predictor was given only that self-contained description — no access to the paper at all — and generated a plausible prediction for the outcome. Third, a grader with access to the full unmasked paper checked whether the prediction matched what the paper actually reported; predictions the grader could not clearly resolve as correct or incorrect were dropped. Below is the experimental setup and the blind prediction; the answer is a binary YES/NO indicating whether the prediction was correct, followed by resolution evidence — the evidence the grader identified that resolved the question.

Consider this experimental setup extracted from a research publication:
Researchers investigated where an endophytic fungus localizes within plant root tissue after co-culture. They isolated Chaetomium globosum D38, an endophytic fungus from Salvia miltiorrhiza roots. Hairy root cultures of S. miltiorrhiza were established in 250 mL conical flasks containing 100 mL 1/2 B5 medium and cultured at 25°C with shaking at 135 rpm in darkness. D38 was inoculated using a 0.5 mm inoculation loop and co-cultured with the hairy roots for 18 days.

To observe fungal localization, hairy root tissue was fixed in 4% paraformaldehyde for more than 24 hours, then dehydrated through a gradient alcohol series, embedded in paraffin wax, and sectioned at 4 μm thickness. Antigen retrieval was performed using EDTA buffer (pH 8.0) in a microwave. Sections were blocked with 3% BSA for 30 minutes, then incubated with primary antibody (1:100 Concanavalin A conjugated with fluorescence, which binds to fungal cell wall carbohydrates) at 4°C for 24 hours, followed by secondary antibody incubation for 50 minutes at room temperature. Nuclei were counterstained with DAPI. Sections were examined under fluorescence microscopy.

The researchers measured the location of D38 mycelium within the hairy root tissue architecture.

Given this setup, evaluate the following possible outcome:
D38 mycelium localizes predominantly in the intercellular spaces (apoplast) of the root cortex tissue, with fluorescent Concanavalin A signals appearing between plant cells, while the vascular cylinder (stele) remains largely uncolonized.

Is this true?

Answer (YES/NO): NO